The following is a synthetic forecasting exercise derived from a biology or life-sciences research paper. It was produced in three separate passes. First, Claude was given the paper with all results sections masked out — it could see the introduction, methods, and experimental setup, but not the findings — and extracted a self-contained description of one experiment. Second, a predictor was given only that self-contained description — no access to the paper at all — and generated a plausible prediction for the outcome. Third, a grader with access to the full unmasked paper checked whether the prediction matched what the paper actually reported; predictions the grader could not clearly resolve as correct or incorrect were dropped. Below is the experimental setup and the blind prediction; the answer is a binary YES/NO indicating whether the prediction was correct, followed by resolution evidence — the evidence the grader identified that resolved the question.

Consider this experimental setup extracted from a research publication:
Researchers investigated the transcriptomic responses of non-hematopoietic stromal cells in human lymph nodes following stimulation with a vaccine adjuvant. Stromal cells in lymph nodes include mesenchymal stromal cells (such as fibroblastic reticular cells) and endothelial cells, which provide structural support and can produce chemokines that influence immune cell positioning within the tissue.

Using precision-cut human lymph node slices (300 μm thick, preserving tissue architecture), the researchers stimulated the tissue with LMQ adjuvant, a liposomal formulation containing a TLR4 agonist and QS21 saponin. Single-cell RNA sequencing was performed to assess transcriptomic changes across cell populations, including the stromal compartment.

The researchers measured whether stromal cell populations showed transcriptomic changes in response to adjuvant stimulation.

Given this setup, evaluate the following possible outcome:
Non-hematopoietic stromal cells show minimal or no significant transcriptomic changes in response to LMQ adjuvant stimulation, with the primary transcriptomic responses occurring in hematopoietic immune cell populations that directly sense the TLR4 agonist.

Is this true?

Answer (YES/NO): NO